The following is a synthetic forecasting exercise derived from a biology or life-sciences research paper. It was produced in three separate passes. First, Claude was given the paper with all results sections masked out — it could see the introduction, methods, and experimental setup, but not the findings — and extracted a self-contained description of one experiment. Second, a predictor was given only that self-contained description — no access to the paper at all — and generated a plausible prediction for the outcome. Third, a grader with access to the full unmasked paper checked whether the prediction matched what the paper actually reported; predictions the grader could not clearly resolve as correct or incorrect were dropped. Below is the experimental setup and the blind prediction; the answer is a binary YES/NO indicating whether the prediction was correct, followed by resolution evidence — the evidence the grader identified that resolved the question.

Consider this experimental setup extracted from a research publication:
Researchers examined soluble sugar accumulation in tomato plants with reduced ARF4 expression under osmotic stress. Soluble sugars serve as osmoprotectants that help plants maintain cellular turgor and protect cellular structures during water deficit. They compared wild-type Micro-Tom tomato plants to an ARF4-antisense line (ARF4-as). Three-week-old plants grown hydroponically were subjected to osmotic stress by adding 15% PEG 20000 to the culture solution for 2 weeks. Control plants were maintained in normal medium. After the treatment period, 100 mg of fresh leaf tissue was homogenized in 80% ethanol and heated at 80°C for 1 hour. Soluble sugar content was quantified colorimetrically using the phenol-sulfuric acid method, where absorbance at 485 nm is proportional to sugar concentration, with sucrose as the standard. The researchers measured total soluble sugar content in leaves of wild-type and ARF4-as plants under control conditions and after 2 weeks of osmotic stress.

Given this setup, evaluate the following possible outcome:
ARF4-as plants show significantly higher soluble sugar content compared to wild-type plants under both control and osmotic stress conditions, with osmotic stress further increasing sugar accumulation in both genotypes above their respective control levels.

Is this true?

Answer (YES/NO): NO